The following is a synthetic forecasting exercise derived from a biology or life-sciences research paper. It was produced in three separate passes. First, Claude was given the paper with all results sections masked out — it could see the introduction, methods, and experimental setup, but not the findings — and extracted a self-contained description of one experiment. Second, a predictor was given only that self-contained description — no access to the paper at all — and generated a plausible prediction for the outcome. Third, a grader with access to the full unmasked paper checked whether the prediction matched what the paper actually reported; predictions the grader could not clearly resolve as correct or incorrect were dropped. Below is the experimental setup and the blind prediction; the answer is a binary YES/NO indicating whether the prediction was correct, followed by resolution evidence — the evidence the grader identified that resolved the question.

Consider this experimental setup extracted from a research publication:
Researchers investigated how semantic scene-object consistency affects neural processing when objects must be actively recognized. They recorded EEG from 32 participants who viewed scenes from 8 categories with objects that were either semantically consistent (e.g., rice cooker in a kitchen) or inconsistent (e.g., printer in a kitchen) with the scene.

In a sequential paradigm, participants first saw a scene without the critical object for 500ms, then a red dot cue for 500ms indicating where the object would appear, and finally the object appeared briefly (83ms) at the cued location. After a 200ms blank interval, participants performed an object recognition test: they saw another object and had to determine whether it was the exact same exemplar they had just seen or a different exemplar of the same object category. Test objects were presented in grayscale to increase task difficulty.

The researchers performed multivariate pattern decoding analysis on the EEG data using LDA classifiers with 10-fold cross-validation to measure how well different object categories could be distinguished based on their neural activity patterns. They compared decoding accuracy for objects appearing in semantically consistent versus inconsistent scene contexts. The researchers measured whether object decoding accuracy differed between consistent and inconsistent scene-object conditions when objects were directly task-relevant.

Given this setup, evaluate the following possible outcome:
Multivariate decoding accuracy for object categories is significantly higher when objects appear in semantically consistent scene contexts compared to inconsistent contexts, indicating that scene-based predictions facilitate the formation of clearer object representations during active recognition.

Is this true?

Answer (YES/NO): YES